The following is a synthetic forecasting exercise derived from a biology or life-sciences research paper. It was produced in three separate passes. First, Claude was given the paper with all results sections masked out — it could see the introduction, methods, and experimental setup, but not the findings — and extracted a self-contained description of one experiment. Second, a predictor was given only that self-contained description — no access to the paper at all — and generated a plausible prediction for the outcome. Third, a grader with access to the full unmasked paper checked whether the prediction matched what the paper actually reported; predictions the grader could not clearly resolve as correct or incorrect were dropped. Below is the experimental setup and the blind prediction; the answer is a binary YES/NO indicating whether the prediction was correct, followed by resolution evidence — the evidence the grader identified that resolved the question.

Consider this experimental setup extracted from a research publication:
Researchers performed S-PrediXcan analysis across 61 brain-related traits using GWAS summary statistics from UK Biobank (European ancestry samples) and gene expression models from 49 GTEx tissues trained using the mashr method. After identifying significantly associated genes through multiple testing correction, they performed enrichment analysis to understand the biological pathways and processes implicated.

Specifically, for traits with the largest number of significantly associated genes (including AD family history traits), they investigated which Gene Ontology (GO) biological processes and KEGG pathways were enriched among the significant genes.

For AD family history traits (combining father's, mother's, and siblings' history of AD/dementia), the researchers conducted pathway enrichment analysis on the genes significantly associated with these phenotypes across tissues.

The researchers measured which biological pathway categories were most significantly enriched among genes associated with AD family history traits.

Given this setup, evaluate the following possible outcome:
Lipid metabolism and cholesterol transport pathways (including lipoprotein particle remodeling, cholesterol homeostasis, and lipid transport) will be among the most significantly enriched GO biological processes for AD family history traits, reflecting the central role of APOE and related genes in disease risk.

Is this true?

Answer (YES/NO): YES